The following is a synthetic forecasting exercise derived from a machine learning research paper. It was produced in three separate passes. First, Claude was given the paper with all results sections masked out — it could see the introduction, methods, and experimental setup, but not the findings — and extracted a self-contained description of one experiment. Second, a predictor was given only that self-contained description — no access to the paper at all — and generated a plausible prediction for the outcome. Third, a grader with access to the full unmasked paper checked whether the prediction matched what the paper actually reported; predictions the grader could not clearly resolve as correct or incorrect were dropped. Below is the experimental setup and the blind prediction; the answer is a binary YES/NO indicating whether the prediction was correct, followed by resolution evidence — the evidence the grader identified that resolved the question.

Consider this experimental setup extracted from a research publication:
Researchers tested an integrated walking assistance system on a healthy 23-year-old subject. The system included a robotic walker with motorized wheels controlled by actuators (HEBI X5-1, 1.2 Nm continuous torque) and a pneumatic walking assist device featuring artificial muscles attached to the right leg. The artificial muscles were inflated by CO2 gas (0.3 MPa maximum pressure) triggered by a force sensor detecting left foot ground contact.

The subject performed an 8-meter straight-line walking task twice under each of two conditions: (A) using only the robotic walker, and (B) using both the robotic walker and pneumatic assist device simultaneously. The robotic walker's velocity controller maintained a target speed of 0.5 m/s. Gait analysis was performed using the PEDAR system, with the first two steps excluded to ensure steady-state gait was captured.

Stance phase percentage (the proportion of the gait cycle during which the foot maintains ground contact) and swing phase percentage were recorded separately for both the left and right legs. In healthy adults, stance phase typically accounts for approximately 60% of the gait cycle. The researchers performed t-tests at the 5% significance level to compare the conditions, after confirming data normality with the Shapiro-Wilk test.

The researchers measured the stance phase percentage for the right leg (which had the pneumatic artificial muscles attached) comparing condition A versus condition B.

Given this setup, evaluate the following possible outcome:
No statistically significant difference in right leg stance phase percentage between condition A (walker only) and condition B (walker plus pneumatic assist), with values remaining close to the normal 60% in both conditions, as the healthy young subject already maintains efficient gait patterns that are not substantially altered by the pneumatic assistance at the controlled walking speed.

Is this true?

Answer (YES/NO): YES